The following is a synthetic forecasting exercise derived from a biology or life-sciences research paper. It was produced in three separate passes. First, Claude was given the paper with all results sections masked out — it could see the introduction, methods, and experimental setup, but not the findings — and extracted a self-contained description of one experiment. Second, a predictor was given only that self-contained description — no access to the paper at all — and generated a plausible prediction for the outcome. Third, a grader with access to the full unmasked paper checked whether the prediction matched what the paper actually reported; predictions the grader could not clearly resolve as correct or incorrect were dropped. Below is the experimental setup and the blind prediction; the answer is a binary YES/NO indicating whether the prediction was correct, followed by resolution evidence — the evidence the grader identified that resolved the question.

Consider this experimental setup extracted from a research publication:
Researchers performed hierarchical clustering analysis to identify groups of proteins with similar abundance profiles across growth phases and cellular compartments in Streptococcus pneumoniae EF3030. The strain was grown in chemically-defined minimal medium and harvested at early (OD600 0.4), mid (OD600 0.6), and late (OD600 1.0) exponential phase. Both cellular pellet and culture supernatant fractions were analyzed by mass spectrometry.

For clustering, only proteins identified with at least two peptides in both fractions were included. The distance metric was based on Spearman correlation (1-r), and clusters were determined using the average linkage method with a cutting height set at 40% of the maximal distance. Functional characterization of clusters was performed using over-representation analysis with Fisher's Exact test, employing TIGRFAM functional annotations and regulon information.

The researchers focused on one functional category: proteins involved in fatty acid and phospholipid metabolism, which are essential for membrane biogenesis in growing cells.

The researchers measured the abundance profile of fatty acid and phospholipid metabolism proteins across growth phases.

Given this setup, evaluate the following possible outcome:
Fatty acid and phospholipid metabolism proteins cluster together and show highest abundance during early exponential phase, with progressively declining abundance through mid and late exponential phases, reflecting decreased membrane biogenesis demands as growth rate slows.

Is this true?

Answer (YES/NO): NO